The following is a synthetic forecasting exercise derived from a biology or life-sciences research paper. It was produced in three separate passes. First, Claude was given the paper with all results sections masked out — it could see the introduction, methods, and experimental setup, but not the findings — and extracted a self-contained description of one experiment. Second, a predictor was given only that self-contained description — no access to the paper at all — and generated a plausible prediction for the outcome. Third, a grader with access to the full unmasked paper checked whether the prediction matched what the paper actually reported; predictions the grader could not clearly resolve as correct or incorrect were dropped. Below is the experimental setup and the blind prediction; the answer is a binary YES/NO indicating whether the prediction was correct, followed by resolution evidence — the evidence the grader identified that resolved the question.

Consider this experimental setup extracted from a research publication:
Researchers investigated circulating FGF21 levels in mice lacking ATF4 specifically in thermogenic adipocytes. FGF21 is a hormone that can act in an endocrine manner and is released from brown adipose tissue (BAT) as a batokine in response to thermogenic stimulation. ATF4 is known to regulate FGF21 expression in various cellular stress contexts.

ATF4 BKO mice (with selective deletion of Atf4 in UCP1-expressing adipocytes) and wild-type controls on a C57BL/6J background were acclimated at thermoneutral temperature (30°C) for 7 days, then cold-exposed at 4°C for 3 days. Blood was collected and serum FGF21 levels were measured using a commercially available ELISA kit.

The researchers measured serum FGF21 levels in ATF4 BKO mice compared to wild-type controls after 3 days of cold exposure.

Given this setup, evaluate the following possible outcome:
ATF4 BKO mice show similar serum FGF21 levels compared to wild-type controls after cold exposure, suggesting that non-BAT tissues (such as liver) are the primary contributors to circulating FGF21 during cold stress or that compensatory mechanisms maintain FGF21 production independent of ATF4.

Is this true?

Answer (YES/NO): YES